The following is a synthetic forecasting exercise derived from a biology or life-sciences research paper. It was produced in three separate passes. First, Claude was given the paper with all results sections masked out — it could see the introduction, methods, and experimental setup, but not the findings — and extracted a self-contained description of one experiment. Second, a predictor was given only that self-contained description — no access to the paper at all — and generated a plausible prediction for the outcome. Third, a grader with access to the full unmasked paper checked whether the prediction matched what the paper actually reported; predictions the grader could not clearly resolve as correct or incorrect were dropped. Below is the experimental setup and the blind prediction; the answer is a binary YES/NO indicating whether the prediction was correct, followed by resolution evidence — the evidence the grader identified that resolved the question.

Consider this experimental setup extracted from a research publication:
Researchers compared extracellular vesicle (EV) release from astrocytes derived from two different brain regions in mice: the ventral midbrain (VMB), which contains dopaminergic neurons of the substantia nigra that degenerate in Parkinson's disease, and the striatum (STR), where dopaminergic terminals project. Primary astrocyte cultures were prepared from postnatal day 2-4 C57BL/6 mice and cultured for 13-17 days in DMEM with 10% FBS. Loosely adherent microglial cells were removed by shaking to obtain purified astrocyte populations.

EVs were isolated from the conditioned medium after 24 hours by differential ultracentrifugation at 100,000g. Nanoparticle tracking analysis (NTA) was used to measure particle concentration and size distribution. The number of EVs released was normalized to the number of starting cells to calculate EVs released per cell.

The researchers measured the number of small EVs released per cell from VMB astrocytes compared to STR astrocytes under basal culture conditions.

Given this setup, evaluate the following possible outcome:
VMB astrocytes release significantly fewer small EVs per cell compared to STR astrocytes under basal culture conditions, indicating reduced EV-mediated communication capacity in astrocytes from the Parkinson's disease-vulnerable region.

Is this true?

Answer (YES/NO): NO